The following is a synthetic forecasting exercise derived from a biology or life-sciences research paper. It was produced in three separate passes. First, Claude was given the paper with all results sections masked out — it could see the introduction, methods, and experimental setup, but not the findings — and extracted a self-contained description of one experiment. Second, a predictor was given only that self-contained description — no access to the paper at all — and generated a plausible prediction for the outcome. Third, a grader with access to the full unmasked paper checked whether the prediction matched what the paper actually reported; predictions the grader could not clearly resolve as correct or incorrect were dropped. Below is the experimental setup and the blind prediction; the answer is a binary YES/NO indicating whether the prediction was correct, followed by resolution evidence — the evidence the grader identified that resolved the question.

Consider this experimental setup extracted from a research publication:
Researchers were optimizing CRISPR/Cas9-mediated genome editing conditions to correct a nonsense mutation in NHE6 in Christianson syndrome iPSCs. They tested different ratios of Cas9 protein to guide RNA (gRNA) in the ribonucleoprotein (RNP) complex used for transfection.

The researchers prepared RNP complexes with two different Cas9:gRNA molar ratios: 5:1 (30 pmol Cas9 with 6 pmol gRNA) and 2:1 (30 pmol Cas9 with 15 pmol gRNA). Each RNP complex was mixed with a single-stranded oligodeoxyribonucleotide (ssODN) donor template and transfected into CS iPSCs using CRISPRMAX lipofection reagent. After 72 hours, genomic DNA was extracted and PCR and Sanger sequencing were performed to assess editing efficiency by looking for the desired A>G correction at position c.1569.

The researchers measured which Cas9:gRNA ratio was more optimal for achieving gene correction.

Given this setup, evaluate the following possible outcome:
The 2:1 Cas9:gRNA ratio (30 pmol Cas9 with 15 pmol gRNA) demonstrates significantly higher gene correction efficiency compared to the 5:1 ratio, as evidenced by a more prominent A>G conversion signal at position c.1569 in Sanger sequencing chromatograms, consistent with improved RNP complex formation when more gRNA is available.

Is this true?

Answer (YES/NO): NO